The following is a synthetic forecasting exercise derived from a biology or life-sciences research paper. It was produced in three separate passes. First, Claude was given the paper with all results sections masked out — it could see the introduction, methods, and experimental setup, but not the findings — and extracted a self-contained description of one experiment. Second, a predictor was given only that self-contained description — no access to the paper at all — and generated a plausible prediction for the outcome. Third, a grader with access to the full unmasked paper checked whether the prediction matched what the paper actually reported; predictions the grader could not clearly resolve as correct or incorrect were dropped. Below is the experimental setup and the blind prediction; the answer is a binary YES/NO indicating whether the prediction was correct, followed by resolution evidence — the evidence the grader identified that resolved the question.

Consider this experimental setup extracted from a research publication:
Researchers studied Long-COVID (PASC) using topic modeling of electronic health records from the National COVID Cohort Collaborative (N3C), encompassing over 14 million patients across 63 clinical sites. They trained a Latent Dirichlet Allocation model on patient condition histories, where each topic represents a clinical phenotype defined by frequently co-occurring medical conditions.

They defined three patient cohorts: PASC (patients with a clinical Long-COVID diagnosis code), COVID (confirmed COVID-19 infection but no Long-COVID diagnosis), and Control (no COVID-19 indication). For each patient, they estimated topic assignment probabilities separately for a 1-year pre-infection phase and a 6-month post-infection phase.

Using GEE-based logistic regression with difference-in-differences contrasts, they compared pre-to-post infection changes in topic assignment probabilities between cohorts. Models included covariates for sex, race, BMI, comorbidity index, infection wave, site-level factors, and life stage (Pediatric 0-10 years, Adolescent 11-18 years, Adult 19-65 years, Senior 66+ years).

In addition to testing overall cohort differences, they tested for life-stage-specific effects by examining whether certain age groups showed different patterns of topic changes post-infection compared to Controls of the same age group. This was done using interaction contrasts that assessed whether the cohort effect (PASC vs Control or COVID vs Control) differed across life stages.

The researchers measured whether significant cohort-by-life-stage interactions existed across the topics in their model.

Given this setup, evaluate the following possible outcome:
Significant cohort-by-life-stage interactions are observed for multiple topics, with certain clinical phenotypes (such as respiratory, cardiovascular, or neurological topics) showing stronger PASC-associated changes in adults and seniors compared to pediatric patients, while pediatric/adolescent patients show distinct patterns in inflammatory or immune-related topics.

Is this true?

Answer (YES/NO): NO